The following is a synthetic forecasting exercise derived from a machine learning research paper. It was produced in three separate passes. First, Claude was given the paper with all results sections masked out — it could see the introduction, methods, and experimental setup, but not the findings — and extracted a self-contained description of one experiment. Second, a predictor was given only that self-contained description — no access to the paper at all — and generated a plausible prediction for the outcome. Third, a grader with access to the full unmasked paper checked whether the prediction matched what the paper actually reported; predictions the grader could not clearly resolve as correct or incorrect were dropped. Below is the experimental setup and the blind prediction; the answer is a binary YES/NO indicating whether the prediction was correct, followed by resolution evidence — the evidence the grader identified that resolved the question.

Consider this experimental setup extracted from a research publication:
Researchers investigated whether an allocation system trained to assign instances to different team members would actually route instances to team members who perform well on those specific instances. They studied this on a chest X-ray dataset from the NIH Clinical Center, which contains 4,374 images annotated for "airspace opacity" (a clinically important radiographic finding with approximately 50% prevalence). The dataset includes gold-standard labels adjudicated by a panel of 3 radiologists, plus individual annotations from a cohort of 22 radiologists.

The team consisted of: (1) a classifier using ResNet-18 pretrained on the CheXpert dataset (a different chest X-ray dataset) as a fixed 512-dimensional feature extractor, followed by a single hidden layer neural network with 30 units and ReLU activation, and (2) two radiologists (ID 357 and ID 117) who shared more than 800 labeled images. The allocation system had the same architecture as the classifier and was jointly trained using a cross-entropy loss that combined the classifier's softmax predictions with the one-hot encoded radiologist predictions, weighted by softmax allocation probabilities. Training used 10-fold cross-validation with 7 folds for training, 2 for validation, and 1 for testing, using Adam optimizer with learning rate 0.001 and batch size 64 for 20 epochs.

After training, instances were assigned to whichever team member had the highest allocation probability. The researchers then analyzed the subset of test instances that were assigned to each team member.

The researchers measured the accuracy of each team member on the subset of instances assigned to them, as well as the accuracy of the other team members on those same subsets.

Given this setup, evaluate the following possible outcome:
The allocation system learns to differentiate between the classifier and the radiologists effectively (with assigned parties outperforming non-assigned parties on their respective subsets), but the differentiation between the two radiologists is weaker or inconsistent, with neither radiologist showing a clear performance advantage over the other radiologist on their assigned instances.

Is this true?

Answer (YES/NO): NO